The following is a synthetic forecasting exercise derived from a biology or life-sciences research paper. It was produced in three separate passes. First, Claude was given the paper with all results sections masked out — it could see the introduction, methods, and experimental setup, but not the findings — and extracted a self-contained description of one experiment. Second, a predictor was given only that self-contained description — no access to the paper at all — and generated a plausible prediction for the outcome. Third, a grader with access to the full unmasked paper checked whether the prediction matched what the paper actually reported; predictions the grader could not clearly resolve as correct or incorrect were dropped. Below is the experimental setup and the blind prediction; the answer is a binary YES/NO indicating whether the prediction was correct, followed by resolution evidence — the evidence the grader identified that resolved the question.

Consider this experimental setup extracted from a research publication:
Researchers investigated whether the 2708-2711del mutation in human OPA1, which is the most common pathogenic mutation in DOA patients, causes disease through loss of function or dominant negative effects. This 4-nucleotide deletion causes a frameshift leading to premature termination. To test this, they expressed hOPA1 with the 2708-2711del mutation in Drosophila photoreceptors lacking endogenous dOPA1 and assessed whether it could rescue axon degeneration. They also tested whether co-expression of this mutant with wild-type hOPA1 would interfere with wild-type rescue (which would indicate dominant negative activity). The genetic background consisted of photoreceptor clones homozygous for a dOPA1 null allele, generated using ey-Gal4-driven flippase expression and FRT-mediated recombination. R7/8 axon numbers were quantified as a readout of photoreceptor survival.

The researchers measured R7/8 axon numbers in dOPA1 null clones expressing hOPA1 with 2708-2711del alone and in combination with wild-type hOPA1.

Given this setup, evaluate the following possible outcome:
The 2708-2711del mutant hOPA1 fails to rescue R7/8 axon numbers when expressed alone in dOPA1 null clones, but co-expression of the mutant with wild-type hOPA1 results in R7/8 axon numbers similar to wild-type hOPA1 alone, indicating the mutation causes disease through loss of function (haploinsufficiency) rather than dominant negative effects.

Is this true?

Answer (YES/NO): NO